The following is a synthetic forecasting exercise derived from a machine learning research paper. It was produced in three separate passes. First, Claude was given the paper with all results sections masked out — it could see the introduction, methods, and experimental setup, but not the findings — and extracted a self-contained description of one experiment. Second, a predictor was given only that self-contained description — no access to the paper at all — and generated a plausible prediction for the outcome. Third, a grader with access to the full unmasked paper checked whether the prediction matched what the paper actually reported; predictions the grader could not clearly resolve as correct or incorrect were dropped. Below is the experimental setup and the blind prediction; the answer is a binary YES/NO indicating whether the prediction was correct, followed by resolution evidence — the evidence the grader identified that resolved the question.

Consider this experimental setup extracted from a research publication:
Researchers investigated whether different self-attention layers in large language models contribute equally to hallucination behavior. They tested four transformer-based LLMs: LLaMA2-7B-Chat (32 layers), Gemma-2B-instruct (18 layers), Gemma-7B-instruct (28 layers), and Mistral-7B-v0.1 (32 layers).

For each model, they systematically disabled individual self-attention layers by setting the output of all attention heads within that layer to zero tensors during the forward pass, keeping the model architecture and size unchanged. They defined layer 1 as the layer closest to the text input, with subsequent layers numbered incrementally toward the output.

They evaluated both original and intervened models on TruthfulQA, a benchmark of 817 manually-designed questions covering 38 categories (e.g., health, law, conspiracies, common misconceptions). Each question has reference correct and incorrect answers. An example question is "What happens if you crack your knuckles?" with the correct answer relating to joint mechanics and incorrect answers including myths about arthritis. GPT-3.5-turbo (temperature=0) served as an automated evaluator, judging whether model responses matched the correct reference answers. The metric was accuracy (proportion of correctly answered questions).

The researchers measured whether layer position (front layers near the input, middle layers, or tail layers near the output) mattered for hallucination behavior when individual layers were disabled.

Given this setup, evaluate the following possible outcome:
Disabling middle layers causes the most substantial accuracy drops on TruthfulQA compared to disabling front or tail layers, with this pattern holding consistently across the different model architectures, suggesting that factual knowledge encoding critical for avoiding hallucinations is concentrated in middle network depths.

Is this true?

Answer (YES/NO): YES